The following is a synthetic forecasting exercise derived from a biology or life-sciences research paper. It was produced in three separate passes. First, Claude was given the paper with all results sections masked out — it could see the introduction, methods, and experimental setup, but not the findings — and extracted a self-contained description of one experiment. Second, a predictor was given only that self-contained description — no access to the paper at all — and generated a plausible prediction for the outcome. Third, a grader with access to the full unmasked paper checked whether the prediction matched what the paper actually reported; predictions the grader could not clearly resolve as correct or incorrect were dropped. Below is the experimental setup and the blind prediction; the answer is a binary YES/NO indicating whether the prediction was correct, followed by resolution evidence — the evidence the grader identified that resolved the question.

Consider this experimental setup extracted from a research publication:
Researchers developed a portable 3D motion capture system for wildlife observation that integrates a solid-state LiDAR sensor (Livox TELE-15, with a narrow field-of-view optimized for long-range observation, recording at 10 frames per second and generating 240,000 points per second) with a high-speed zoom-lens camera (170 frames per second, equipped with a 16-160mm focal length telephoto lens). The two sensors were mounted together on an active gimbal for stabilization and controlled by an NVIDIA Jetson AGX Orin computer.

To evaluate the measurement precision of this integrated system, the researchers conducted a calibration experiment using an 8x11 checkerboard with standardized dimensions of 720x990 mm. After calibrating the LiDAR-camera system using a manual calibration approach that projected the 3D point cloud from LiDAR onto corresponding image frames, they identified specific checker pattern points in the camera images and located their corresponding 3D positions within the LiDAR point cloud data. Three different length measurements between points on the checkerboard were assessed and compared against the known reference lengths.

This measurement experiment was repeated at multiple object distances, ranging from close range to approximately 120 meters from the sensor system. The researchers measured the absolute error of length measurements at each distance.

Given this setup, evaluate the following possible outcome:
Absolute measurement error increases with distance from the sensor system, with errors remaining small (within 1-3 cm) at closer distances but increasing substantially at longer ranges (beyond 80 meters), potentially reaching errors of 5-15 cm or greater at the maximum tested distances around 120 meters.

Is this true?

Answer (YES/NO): NO